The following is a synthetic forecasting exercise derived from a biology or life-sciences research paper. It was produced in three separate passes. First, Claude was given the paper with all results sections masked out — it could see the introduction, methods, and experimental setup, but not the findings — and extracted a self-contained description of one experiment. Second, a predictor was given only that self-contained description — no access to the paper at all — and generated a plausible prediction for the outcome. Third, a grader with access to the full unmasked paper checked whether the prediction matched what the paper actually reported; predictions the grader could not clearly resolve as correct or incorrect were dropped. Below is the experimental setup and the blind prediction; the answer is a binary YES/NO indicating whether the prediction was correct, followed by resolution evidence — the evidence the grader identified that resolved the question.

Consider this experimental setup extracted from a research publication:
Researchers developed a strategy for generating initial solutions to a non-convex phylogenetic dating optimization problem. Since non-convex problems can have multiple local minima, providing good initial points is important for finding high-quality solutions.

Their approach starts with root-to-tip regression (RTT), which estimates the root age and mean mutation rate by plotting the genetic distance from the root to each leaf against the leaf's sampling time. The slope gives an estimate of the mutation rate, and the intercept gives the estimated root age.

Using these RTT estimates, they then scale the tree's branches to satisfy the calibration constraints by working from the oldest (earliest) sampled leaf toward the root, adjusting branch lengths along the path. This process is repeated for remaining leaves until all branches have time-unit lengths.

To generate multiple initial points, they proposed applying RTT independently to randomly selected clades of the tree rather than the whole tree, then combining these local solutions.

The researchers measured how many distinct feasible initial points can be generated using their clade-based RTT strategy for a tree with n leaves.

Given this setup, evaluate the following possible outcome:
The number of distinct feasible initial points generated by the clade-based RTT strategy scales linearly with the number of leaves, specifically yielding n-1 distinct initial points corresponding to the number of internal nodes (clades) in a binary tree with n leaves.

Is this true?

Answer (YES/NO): NO